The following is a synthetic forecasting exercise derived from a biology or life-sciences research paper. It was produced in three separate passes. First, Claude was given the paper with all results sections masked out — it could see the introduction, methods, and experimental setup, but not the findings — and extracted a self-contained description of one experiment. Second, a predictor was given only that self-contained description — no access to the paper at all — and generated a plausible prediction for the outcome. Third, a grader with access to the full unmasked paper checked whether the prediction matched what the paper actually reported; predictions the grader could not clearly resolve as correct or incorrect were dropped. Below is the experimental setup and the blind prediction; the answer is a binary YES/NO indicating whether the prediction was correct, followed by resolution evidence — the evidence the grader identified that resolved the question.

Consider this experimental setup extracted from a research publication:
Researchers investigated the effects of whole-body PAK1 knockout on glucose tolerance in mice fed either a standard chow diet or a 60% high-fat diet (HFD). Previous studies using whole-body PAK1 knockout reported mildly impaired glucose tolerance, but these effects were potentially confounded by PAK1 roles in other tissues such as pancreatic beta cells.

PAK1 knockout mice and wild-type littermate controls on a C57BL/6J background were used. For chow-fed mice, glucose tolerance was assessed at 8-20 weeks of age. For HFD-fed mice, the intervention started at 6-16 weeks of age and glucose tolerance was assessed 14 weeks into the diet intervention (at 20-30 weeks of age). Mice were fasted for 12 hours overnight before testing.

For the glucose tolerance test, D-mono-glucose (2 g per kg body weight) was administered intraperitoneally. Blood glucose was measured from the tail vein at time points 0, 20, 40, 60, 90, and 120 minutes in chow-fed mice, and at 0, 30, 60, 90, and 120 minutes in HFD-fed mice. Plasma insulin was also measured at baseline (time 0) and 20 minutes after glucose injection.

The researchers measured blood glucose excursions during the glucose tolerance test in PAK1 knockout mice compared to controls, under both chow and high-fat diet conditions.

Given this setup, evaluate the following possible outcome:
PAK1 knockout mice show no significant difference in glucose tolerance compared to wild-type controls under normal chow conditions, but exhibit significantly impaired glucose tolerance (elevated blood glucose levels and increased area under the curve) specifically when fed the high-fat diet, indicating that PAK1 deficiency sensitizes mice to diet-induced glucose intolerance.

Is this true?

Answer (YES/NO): NO